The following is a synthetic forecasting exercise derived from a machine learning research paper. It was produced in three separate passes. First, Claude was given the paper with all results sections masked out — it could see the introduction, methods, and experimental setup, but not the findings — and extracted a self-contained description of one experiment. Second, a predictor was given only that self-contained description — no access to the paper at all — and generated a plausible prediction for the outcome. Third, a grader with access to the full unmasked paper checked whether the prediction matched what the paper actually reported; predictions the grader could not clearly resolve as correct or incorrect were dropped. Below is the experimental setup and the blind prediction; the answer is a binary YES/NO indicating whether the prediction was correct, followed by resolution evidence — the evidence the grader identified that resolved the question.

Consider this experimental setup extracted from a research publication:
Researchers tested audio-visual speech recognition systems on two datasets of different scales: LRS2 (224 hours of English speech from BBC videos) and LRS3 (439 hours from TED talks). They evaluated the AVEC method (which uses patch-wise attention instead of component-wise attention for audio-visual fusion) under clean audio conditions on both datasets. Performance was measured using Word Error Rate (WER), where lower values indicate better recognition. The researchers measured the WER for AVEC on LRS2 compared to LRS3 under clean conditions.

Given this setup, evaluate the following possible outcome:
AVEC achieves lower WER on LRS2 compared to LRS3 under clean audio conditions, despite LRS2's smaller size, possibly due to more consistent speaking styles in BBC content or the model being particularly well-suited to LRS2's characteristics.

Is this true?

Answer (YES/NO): NO